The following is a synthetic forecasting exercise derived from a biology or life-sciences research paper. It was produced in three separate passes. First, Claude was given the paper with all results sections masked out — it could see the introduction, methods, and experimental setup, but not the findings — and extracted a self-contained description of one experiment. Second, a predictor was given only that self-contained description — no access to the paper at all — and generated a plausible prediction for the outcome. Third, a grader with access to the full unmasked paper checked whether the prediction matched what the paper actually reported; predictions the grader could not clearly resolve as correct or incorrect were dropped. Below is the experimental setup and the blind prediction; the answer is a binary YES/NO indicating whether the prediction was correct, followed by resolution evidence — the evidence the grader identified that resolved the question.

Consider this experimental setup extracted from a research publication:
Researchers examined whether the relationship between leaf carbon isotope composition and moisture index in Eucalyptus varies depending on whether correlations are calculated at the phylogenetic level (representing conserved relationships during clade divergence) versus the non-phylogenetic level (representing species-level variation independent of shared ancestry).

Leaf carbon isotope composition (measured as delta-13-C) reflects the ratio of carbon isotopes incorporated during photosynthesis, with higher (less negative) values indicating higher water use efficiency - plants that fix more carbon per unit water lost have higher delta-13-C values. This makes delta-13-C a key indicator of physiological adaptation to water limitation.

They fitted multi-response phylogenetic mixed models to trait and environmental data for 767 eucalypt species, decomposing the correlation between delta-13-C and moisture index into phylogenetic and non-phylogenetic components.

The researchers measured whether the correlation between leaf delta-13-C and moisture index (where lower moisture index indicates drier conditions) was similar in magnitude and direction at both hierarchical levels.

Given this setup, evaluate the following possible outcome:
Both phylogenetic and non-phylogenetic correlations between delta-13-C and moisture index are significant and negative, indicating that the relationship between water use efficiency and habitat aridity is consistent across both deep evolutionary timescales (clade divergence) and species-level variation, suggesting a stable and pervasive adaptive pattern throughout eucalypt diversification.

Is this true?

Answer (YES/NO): YES